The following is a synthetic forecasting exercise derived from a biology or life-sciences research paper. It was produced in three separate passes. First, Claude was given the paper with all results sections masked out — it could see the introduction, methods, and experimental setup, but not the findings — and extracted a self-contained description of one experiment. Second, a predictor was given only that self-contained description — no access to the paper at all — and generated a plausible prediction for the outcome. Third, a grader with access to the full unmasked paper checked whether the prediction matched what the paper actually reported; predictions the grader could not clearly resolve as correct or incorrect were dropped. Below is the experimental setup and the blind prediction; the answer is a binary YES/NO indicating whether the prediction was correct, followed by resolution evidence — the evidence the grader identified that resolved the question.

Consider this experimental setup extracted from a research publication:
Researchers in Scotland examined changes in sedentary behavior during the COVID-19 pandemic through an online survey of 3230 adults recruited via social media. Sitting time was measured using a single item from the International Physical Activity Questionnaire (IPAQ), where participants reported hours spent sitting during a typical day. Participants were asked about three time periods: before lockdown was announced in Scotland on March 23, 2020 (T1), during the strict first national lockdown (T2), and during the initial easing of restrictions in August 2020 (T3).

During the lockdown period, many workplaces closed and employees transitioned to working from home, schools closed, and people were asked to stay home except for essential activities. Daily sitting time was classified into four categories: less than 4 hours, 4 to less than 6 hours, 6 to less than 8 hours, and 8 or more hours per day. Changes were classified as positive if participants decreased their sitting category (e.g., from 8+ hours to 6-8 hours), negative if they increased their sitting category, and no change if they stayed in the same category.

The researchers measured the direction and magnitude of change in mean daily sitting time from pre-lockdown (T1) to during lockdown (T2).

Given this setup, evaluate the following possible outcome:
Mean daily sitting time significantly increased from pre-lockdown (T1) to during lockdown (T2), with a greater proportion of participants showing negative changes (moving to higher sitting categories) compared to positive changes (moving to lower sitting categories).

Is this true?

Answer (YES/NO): YES